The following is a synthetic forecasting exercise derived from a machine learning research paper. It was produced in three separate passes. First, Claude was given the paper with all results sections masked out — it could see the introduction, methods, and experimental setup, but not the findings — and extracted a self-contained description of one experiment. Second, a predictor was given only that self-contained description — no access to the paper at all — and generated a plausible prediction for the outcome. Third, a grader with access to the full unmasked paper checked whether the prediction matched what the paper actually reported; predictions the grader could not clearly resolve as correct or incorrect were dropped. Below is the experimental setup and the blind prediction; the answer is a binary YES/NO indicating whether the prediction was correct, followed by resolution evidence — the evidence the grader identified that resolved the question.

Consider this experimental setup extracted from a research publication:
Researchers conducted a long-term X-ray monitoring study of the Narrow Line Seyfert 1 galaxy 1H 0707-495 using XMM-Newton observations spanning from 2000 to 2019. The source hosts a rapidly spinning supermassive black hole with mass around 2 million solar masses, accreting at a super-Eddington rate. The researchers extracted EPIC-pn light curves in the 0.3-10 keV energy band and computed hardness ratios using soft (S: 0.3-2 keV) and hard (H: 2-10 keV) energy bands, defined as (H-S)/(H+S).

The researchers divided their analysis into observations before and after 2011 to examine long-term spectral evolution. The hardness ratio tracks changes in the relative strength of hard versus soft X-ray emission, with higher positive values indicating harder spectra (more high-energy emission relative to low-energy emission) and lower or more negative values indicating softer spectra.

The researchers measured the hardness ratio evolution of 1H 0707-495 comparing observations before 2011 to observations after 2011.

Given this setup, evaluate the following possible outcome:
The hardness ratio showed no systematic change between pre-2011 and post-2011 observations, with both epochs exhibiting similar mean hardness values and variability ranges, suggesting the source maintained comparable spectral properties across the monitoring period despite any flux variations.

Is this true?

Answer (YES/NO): NO